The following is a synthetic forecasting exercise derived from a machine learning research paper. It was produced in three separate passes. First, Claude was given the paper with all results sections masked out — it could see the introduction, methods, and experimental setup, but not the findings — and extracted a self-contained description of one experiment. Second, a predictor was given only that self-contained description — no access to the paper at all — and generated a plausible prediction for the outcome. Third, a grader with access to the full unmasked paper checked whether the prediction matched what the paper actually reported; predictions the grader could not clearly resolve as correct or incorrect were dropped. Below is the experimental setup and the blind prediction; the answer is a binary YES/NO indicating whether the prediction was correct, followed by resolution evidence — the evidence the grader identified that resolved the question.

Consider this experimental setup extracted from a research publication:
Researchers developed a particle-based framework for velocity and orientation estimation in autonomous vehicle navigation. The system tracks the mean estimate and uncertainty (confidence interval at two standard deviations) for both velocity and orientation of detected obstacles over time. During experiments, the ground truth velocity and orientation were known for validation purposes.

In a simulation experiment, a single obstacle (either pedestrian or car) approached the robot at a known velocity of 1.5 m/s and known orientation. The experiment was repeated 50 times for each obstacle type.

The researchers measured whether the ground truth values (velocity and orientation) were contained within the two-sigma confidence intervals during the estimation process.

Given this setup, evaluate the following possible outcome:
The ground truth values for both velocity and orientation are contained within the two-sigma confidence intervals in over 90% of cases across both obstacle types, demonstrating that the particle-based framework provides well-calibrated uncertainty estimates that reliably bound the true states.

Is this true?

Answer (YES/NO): YES